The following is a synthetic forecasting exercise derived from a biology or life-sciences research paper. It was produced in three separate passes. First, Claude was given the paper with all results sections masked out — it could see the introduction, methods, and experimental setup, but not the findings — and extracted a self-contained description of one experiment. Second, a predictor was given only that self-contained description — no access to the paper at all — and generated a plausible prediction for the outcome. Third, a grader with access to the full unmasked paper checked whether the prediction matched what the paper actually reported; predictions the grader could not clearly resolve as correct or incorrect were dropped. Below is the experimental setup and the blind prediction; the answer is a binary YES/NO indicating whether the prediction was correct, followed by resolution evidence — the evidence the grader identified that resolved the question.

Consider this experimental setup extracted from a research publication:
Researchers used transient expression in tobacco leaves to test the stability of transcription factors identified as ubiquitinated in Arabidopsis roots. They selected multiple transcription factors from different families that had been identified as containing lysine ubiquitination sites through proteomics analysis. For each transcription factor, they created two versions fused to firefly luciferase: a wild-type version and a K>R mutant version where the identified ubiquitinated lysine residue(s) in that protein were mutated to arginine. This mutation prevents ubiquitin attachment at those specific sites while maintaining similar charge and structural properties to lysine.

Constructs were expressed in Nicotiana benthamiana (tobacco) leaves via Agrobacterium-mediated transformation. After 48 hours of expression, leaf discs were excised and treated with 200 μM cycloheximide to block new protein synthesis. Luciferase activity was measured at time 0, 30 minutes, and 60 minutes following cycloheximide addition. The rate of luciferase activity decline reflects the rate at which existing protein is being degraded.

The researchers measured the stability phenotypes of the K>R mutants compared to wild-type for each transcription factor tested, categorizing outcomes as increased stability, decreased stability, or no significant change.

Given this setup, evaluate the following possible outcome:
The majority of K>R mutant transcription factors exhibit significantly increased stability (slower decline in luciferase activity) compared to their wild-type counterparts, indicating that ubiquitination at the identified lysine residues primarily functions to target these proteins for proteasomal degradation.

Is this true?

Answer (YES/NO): NO